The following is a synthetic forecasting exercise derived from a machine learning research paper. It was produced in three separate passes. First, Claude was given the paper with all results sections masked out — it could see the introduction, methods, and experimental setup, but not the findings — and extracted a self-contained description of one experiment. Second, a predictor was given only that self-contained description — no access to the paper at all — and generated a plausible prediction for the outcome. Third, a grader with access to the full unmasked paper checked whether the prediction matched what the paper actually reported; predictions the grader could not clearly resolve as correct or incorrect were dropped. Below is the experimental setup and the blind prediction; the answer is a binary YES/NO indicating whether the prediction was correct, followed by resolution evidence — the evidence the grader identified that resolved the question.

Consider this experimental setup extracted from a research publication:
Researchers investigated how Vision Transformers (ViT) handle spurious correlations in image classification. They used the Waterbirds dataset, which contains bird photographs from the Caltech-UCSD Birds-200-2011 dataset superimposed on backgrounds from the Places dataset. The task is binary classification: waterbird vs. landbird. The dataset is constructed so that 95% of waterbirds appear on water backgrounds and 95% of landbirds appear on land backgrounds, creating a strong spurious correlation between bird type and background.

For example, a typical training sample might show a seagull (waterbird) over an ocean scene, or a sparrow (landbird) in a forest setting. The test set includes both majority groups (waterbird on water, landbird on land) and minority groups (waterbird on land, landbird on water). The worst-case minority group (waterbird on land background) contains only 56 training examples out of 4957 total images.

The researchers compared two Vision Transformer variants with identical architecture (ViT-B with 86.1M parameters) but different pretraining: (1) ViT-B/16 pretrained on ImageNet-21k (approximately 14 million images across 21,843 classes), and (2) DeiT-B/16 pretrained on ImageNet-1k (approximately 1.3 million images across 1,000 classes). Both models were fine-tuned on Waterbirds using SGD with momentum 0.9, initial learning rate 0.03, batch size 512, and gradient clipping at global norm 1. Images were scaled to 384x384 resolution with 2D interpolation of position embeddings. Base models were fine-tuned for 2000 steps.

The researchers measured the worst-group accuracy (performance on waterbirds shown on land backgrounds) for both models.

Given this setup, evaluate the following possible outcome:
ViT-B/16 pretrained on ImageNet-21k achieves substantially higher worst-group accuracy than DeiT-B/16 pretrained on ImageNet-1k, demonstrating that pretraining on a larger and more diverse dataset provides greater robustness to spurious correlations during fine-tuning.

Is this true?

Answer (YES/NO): YES